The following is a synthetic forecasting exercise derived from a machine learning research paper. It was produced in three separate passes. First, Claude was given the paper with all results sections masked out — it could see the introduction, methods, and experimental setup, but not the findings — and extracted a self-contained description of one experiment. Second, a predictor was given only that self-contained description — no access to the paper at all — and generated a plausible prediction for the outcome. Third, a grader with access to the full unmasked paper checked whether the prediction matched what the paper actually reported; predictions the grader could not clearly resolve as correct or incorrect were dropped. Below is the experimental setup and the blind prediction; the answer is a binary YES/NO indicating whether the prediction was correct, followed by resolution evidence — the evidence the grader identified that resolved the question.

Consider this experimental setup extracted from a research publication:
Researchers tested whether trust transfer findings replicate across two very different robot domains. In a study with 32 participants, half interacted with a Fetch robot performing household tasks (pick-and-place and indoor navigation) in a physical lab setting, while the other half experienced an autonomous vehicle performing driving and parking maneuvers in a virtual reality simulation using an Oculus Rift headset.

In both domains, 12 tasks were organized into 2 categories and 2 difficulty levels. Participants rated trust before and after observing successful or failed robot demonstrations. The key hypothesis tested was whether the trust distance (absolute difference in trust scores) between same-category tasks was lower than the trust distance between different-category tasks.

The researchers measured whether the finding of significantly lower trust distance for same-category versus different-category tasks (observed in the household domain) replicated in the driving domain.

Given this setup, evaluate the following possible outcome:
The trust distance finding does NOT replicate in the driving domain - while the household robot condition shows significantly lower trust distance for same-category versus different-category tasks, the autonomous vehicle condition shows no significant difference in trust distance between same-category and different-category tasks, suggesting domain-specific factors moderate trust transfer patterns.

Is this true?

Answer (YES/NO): NO